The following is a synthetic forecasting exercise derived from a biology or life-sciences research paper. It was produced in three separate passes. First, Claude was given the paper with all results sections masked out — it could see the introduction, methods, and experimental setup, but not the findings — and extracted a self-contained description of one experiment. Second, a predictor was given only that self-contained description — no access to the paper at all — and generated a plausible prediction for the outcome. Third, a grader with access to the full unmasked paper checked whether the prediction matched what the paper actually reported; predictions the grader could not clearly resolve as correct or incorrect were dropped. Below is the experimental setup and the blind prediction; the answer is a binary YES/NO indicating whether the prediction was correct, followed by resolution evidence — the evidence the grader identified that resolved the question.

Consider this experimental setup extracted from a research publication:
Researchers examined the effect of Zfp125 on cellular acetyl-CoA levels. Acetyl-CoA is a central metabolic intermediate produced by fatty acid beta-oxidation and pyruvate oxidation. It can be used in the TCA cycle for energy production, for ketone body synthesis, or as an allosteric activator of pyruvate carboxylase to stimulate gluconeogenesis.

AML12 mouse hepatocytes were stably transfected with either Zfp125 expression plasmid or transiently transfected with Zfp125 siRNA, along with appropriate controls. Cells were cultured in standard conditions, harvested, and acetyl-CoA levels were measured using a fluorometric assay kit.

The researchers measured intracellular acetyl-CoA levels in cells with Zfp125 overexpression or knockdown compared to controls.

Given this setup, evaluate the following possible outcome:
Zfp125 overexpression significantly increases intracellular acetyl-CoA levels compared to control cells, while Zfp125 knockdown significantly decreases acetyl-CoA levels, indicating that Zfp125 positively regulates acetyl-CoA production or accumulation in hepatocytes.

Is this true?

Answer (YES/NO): YES